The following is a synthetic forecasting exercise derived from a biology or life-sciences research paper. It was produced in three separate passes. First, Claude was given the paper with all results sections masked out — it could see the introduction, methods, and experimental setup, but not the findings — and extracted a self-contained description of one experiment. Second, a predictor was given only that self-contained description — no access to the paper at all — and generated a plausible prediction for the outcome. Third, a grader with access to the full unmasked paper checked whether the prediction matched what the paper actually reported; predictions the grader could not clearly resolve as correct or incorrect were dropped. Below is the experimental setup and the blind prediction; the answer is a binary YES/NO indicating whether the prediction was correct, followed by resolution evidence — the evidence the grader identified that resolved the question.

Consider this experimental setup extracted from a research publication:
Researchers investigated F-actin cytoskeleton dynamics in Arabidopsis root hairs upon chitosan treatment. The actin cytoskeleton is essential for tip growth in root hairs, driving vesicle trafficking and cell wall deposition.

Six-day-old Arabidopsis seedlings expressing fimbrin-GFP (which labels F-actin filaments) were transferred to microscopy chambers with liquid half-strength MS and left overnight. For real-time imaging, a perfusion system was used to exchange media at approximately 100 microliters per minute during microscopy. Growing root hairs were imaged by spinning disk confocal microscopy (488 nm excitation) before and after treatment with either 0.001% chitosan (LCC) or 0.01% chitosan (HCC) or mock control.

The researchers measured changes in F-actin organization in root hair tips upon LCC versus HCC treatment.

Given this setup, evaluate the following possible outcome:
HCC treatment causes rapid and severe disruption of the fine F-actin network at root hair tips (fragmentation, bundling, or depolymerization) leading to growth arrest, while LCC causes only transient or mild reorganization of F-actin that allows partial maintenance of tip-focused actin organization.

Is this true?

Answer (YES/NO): NO